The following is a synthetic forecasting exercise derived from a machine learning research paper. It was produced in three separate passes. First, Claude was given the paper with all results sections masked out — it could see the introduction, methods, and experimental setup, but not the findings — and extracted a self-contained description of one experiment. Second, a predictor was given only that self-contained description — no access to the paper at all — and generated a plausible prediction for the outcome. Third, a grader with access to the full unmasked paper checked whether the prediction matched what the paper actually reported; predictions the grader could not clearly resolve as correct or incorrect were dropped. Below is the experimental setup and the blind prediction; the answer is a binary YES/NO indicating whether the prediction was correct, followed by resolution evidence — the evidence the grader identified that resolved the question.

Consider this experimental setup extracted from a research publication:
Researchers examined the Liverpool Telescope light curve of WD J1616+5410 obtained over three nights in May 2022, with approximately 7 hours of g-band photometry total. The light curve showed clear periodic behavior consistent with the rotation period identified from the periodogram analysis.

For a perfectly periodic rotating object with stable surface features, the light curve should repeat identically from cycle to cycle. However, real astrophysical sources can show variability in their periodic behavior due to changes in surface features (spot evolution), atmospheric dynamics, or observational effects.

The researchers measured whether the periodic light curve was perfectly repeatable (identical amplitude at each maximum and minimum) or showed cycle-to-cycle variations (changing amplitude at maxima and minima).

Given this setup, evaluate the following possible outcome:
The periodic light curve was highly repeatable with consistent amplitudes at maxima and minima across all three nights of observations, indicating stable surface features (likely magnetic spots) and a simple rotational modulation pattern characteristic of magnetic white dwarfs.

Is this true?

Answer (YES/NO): NO